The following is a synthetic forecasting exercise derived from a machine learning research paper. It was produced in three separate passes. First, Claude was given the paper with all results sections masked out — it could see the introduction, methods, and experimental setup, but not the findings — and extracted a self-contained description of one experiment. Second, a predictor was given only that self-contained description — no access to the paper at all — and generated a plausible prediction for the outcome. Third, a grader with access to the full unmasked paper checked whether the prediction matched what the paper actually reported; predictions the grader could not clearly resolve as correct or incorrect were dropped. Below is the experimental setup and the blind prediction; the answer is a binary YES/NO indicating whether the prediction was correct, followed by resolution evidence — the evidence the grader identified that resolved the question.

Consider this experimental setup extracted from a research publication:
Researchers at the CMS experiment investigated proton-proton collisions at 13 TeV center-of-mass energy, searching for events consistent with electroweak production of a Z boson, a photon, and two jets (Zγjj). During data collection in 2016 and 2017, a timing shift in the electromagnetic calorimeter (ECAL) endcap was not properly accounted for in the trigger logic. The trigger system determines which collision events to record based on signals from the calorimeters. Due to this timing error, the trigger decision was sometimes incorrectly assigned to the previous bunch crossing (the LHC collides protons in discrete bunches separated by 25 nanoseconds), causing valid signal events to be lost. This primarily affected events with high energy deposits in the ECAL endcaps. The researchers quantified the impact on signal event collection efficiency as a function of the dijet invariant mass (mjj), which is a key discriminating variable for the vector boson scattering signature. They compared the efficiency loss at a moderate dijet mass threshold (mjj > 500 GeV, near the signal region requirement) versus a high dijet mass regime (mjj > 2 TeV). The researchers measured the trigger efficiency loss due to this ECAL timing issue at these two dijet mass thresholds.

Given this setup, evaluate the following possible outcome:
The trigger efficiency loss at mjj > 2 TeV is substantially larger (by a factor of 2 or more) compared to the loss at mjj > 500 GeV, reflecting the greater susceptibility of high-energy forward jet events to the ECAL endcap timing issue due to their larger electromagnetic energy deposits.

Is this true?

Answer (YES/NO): NO